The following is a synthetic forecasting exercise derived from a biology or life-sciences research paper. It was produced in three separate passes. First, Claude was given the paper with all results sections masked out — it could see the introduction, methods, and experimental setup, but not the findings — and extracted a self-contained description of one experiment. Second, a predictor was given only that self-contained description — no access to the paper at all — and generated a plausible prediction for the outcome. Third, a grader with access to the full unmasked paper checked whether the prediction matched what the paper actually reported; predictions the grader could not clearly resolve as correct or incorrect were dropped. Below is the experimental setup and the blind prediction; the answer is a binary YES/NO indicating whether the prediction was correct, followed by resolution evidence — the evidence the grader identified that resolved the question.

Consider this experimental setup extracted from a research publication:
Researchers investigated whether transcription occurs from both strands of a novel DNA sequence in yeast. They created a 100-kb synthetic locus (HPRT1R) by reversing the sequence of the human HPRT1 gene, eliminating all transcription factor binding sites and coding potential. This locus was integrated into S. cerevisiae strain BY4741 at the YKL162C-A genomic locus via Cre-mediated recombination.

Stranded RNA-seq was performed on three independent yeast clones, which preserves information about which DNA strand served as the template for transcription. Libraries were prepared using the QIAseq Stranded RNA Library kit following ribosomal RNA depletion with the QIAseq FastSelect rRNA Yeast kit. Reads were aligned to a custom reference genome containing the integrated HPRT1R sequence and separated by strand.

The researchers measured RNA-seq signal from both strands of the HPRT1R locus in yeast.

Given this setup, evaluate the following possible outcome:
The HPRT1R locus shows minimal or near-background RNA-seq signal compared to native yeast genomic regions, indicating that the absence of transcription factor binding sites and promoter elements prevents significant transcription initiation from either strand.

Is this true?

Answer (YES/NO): NO